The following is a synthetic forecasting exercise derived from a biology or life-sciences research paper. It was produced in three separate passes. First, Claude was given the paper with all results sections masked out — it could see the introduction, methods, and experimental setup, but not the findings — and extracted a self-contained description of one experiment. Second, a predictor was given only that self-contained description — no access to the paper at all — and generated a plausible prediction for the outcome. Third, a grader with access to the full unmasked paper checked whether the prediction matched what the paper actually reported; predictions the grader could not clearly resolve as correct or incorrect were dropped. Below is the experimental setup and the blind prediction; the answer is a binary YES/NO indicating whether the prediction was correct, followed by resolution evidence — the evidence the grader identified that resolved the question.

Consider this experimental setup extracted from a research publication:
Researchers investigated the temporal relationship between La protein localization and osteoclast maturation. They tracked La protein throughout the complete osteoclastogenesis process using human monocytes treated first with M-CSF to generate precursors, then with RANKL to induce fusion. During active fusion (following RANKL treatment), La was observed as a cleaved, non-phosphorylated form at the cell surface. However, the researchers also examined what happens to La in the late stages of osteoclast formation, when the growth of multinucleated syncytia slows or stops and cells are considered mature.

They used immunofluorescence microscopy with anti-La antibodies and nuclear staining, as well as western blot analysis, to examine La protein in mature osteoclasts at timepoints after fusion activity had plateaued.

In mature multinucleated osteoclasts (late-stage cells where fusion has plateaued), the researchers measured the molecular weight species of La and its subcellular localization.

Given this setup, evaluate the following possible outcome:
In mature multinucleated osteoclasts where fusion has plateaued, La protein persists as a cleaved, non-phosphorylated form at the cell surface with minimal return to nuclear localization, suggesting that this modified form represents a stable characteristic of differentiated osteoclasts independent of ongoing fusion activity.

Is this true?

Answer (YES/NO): NO